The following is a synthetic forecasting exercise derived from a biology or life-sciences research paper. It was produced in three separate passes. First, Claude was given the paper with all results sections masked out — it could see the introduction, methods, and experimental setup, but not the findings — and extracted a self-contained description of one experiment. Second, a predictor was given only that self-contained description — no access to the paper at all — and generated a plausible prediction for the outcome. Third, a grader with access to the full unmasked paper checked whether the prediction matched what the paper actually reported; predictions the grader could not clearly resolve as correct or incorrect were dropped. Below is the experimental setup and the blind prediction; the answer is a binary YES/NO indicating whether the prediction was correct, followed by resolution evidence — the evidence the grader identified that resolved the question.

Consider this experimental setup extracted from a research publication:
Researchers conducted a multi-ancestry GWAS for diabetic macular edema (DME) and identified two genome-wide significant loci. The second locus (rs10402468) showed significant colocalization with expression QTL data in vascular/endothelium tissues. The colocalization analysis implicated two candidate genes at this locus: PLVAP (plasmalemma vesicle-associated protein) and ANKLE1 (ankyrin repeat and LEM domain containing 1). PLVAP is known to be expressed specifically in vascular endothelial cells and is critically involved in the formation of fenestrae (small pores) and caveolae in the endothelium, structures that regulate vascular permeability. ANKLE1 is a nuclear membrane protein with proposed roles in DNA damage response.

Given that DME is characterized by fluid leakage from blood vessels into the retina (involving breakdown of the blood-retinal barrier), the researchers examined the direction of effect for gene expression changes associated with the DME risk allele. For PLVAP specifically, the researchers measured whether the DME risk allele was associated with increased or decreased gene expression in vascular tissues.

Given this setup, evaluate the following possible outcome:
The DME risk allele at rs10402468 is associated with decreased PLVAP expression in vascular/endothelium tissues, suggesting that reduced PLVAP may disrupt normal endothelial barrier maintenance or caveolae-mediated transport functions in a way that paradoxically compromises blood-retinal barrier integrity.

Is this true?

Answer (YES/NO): YES